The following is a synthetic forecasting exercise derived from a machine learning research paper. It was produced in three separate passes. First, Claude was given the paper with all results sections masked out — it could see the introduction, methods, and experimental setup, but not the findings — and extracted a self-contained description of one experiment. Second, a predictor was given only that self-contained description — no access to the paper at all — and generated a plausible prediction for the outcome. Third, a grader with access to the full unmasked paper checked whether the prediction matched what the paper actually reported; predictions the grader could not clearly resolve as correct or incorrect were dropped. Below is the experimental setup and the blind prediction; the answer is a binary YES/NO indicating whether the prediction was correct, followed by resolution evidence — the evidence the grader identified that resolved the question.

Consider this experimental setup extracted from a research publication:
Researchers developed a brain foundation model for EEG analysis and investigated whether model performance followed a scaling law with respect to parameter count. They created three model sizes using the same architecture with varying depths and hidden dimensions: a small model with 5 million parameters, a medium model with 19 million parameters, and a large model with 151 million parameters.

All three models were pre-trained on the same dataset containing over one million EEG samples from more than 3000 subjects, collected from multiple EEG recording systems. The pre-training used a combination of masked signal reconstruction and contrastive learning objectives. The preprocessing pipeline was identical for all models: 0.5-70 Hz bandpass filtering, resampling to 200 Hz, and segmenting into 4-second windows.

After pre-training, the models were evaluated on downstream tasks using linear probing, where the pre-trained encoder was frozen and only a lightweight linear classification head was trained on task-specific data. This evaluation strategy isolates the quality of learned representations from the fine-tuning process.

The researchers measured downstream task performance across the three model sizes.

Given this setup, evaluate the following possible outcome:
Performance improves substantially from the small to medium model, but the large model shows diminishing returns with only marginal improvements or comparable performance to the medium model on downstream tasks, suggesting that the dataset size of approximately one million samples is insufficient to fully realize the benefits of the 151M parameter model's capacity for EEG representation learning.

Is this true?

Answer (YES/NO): NO